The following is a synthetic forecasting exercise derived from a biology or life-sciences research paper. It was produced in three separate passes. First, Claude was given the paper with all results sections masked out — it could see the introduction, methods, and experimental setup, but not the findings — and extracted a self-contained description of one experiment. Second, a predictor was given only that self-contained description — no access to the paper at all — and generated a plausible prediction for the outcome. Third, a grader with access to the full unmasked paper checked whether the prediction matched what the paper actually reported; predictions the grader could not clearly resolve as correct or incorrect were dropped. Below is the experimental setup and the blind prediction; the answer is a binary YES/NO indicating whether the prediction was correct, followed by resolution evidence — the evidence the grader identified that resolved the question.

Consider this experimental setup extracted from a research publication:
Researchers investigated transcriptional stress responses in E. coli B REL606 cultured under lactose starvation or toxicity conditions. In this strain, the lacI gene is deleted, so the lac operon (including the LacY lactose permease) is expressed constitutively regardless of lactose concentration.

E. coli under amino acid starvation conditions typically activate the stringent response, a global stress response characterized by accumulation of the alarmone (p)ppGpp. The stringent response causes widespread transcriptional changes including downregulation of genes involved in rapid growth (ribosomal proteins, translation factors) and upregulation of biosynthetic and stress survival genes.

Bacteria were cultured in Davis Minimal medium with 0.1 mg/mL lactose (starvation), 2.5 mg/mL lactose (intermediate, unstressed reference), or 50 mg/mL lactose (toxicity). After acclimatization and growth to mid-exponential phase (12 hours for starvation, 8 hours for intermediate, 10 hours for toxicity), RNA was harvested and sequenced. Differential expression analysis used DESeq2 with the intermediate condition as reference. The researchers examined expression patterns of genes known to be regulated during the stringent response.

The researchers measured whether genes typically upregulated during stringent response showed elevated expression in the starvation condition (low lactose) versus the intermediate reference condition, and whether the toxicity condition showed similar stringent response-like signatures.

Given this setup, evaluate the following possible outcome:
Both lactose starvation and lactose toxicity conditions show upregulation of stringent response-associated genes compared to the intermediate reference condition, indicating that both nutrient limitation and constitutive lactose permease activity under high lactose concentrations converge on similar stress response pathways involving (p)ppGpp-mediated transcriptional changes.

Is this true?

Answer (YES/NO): NO